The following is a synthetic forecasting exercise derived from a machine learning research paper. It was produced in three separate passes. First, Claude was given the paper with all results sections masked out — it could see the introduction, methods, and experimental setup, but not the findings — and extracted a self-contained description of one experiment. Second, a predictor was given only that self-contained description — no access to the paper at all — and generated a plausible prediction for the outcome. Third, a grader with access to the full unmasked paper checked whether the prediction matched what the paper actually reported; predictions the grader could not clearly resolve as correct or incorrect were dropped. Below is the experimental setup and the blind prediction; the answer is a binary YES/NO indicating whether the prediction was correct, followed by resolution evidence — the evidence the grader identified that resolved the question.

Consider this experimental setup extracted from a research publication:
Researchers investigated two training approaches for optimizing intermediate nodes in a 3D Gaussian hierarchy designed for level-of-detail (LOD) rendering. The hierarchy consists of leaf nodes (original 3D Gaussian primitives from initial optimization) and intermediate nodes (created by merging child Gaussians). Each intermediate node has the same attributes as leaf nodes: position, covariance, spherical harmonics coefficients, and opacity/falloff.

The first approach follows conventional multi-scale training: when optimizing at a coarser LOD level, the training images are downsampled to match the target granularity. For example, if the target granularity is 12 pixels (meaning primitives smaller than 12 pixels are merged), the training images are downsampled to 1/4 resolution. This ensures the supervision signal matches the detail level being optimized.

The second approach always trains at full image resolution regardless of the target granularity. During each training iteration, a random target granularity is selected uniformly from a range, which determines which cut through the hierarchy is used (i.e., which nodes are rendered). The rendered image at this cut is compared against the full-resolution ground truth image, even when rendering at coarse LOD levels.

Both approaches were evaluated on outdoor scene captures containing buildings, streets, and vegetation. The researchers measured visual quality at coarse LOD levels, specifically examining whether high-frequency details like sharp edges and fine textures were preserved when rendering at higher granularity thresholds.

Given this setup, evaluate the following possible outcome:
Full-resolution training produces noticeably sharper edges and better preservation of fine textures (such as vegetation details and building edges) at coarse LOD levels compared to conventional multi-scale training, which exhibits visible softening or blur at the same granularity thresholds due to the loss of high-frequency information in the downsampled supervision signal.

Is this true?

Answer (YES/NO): YES